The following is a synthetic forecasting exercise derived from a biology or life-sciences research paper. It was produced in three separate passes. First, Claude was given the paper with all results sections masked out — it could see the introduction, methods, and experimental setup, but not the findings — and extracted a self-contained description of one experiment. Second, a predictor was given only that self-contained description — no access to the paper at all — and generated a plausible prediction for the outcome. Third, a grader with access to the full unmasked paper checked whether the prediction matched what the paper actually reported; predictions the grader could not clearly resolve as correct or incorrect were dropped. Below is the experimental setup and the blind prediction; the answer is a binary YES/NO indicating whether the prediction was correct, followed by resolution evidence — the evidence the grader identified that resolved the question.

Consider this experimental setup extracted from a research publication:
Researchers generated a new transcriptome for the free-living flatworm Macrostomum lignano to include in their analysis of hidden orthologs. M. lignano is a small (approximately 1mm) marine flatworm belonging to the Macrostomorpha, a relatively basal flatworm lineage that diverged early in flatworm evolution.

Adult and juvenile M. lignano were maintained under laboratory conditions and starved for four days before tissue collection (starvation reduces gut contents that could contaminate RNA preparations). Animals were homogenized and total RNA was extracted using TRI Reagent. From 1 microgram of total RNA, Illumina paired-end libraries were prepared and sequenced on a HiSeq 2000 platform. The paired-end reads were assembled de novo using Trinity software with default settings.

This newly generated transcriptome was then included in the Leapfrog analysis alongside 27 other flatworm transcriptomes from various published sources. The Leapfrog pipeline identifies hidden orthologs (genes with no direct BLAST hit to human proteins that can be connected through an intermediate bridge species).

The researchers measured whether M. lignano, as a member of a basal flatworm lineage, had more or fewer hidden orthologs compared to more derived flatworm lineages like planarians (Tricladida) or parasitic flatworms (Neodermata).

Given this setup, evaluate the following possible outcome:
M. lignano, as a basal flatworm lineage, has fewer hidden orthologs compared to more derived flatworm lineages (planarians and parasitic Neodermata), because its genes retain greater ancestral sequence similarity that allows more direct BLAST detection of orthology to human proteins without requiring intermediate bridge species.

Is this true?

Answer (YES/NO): NO